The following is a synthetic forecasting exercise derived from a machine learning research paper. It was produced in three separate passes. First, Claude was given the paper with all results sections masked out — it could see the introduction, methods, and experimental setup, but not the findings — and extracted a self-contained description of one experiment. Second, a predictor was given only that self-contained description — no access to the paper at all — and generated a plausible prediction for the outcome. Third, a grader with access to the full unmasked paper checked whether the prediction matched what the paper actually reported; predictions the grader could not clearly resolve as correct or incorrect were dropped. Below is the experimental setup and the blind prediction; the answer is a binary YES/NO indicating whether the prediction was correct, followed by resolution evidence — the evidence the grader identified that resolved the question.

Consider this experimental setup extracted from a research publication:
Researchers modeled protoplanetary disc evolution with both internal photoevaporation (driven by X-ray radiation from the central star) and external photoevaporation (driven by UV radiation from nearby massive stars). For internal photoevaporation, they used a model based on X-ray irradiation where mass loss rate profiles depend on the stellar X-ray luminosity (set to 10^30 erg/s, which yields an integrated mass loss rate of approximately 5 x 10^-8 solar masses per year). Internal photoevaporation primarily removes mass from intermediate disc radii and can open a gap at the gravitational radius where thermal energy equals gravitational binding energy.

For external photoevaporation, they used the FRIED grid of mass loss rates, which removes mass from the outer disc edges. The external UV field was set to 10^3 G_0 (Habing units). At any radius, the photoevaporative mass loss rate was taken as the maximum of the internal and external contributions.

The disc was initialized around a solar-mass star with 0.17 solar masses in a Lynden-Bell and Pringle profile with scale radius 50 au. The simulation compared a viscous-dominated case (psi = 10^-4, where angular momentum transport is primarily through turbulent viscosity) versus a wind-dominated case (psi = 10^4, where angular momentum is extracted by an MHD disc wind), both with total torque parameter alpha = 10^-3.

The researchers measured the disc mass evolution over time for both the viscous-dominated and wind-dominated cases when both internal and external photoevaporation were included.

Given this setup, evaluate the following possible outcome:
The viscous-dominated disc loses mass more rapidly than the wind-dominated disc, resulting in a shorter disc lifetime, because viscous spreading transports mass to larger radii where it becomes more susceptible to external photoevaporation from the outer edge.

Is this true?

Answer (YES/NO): YES